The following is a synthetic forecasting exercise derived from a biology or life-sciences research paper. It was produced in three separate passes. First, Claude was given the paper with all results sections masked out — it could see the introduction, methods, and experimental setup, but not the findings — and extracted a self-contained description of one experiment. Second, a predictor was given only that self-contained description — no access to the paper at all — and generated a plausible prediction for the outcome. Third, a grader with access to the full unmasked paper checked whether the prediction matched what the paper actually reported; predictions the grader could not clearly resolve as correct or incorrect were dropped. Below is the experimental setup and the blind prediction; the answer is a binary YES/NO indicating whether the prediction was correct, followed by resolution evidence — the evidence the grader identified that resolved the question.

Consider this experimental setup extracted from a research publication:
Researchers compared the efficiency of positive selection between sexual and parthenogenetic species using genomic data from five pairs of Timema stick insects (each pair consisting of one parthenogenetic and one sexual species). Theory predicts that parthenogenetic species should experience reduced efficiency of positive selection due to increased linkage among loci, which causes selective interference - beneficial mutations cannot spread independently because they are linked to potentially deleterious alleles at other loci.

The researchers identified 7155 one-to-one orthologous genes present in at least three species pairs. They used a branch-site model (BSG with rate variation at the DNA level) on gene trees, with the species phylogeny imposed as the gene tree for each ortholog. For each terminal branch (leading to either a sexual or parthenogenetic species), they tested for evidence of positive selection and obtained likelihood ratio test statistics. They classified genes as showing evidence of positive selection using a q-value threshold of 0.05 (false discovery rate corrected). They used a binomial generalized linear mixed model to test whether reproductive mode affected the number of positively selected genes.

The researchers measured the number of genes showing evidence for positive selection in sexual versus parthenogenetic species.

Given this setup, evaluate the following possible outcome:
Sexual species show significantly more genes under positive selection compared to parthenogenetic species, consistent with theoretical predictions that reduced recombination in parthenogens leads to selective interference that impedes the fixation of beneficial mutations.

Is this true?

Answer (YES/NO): YES